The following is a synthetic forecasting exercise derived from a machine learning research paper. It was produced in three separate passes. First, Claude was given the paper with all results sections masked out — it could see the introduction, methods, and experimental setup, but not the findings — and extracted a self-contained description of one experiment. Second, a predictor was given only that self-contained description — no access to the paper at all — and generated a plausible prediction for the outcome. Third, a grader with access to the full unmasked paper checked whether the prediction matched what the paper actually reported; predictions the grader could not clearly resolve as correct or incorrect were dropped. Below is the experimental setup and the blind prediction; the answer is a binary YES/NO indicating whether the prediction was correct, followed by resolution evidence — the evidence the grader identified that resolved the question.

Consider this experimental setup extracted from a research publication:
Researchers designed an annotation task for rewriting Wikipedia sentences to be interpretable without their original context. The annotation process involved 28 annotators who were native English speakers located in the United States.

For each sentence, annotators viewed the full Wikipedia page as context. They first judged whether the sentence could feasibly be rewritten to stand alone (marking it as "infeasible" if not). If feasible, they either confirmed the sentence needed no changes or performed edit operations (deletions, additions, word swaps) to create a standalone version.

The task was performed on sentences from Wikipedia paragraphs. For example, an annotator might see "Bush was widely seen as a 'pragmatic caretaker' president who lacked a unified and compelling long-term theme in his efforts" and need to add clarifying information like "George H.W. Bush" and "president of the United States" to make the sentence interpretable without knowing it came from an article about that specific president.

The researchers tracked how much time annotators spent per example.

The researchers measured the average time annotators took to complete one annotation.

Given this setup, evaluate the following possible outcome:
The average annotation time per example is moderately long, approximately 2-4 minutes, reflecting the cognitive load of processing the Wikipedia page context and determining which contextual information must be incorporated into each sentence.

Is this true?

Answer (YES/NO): YES